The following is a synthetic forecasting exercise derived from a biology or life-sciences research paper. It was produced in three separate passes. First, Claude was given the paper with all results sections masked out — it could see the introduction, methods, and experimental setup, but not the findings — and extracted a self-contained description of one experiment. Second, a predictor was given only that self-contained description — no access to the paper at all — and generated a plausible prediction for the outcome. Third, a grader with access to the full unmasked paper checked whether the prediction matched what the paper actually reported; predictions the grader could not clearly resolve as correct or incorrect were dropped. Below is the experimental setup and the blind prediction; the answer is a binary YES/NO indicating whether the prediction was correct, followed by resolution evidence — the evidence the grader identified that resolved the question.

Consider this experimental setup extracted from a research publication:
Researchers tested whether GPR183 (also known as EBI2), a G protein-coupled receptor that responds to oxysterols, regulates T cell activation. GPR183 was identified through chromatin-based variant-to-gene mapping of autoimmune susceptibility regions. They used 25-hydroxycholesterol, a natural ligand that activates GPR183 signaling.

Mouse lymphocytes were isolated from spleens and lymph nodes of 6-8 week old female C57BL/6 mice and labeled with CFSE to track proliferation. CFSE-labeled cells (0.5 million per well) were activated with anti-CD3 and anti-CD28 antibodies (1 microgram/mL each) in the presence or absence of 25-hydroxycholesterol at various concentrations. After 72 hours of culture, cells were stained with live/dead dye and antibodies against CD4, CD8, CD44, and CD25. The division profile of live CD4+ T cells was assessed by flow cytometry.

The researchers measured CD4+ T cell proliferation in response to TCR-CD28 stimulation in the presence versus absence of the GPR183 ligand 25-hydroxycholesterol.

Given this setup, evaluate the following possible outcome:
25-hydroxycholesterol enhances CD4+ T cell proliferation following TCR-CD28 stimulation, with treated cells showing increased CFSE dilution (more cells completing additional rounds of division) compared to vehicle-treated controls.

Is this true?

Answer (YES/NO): NO